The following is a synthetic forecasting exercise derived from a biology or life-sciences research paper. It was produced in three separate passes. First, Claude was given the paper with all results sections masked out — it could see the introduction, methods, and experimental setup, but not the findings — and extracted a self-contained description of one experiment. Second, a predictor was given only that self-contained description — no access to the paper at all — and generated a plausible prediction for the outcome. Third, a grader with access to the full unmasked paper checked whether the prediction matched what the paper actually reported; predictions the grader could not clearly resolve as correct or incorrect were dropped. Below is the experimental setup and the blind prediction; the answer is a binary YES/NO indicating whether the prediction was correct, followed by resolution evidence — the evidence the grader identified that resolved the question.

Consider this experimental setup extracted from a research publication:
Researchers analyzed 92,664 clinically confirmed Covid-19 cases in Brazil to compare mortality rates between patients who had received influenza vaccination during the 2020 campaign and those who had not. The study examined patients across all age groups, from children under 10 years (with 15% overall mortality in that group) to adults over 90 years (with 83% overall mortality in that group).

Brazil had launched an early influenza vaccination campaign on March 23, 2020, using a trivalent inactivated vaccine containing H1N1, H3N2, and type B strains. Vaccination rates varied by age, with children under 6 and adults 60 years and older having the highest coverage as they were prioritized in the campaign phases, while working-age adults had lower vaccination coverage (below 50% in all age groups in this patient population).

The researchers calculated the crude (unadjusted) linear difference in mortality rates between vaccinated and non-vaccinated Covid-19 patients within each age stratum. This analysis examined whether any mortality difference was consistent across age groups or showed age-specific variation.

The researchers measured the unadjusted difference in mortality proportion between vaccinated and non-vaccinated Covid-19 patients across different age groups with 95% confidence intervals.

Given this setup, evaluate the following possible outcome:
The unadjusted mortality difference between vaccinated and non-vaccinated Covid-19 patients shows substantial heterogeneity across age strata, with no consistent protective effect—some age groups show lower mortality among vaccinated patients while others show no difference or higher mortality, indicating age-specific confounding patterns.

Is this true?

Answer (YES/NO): NO